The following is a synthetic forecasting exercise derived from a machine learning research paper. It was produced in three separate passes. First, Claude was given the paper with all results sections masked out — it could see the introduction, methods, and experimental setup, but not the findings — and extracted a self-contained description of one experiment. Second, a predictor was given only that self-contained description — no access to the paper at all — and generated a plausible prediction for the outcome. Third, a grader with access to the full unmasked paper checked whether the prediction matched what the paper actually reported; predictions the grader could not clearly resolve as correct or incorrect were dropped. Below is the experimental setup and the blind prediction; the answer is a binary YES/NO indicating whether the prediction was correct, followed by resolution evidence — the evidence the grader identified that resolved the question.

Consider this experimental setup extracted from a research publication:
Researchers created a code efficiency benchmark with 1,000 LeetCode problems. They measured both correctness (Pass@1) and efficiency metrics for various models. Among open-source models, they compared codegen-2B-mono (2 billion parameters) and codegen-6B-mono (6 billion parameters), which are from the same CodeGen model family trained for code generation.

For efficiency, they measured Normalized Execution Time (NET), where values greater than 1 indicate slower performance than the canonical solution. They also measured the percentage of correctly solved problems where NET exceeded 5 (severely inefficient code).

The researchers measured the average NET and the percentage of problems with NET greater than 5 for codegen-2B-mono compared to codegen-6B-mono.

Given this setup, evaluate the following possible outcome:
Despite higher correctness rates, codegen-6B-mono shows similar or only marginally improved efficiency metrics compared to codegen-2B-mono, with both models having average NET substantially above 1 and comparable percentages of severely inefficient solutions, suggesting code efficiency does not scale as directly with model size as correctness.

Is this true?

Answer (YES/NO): NO